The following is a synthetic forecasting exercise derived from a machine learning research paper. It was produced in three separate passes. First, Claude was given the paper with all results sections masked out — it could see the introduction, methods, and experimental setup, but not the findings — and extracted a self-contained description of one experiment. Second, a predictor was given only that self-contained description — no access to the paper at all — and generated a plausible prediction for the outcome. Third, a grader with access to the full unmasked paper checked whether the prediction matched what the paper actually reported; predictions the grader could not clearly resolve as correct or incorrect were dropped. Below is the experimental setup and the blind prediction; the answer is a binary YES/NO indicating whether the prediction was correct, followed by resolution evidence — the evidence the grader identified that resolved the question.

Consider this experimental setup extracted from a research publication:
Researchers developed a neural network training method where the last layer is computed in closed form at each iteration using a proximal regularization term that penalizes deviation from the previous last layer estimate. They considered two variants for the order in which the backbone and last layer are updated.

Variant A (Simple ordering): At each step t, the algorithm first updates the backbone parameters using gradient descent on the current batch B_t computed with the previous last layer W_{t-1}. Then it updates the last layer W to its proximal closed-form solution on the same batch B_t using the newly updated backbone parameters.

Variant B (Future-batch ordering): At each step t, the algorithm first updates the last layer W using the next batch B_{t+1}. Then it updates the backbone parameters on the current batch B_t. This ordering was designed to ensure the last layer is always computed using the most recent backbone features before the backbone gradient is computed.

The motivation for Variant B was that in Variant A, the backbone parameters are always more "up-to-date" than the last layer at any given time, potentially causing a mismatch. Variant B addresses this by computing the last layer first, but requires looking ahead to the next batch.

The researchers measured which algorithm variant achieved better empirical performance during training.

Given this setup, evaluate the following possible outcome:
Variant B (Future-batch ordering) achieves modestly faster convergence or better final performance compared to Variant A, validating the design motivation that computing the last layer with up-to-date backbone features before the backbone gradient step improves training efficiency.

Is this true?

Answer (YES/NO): NO